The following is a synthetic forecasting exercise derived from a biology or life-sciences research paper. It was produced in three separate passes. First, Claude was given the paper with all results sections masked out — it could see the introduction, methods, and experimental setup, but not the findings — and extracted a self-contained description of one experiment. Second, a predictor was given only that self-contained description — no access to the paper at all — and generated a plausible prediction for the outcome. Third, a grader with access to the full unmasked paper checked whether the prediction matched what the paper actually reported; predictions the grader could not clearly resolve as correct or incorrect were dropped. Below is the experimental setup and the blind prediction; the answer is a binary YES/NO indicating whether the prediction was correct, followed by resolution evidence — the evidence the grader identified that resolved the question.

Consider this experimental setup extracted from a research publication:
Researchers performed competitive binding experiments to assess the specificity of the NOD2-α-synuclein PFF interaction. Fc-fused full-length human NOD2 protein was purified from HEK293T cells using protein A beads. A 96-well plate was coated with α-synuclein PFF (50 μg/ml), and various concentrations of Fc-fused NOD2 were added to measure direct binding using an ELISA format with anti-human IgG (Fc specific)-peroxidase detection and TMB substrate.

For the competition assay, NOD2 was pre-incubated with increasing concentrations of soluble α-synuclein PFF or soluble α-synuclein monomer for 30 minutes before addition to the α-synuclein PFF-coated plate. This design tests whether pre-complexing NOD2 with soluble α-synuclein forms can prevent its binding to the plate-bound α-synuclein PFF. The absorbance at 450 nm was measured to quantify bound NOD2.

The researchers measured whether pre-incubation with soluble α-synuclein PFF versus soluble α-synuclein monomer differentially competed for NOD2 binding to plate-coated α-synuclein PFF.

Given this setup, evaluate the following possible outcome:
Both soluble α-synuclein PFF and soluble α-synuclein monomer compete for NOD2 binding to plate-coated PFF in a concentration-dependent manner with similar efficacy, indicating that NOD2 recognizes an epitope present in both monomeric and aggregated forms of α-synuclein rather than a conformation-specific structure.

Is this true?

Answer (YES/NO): NO